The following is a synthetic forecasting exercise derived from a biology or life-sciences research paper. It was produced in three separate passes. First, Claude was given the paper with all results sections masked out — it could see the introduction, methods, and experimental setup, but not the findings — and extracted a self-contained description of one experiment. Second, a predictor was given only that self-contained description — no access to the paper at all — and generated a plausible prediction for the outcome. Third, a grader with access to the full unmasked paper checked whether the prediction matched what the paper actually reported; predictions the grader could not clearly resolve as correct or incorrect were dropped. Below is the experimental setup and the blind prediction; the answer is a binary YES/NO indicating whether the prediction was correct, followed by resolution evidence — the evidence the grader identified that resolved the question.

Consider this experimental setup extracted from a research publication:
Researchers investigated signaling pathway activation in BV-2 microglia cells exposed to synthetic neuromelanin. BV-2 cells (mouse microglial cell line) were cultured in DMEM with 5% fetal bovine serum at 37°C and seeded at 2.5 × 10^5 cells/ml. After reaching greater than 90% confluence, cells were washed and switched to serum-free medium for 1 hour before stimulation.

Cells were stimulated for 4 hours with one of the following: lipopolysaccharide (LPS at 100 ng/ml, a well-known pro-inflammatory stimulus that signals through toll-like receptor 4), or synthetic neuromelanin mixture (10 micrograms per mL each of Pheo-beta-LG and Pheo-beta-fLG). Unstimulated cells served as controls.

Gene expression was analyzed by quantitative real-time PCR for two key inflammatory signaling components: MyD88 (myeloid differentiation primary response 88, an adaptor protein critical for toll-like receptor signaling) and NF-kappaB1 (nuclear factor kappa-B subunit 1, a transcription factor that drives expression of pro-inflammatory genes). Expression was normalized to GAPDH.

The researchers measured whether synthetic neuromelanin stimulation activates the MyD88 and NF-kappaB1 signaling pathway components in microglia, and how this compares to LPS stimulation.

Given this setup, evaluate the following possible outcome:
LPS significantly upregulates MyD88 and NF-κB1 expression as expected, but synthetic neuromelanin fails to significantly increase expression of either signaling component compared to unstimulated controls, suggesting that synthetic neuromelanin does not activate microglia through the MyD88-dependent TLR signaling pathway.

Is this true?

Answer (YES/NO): NO